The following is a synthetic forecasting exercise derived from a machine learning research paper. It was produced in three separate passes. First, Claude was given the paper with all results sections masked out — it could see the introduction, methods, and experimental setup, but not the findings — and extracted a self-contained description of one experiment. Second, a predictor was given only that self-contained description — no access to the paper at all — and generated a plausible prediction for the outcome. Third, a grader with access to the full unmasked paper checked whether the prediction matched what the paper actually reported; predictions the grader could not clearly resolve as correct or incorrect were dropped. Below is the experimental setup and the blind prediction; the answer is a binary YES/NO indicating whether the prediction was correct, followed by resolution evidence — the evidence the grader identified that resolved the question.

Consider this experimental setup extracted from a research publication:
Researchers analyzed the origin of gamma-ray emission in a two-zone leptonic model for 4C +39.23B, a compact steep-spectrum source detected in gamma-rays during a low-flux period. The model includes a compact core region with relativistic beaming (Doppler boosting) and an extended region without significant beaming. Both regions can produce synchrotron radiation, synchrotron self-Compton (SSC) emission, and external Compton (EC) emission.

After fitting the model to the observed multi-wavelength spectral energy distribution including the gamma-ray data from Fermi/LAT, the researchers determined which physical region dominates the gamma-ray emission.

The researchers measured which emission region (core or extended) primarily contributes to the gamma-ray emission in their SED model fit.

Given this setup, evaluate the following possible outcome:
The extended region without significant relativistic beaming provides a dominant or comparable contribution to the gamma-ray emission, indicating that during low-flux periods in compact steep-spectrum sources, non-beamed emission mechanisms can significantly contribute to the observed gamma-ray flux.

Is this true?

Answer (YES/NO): NO